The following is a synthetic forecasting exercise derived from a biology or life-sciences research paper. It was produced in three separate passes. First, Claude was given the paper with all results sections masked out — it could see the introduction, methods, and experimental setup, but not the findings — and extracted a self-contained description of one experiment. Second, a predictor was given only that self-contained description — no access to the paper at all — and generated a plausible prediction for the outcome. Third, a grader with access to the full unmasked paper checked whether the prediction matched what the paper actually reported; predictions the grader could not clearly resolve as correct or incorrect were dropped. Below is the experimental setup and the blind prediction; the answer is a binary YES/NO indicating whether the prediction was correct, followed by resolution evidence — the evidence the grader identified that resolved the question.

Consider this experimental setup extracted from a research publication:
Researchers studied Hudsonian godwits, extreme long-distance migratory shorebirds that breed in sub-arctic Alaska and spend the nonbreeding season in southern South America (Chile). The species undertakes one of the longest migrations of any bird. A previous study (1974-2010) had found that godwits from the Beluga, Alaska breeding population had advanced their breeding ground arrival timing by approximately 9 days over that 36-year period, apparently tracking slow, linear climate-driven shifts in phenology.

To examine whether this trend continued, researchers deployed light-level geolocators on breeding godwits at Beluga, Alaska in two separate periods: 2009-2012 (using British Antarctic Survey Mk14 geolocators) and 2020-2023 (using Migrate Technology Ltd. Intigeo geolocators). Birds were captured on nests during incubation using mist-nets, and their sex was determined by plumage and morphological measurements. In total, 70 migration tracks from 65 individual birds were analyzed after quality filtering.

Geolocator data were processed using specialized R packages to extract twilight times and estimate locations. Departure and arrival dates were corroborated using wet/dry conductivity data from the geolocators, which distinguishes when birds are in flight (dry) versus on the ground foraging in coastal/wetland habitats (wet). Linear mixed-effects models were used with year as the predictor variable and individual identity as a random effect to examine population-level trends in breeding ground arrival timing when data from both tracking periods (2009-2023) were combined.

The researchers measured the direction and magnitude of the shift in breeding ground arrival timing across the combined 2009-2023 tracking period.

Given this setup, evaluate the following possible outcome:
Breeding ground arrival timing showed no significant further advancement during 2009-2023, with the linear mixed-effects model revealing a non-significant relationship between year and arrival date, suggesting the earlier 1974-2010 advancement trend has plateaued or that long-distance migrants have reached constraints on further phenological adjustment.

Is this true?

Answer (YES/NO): NO